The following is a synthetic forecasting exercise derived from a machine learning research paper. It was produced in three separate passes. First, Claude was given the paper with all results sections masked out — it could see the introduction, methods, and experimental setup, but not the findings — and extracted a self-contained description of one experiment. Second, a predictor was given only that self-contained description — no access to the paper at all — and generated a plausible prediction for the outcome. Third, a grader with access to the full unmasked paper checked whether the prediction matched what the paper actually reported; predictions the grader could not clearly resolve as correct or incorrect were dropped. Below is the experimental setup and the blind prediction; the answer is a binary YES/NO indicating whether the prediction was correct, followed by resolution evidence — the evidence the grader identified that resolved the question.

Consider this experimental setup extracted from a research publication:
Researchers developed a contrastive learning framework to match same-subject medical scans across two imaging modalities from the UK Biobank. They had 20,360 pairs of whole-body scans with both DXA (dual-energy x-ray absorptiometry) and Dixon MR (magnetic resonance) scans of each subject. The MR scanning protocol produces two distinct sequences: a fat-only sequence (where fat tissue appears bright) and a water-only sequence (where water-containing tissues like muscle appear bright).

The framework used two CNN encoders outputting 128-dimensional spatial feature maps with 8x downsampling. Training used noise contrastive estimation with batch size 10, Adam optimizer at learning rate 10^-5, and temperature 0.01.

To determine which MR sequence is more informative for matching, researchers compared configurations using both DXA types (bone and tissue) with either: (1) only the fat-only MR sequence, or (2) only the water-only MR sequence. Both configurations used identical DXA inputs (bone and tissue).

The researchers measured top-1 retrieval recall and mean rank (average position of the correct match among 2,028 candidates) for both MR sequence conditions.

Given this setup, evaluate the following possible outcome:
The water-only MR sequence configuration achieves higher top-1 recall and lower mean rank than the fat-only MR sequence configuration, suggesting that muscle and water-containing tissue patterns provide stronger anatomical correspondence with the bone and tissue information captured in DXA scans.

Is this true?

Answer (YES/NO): YES